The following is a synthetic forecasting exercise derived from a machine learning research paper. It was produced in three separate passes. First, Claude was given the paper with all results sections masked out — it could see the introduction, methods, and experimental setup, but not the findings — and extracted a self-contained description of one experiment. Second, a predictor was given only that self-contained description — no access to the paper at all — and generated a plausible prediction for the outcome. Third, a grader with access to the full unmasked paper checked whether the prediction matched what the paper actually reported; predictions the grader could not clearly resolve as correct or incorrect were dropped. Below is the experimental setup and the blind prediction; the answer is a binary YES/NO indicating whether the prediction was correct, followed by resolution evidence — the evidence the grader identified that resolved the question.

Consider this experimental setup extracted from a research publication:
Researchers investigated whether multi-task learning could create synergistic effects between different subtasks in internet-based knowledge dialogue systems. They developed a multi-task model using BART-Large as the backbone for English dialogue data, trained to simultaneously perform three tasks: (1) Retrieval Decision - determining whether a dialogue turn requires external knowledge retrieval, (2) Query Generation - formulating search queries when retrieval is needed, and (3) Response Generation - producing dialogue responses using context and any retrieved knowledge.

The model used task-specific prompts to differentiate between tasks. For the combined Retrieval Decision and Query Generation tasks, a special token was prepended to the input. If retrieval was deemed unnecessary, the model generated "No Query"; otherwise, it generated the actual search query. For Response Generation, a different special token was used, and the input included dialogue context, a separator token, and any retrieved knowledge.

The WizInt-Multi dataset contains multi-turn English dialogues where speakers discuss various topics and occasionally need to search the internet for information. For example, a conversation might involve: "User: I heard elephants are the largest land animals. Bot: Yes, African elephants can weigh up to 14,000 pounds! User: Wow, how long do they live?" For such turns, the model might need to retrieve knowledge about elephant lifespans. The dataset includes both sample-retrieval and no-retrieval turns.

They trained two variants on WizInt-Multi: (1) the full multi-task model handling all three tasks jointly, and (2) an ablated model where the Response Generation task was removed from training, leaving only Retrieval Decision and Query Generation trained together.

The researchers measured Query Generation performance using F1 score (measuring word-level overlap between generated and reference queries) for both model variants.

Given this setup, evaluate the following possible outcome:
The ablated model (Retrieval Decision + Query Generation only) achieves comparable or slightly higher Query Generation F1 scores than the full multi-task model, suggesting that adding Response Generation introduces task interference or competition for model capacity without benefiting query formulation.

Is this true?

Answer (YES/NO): NO